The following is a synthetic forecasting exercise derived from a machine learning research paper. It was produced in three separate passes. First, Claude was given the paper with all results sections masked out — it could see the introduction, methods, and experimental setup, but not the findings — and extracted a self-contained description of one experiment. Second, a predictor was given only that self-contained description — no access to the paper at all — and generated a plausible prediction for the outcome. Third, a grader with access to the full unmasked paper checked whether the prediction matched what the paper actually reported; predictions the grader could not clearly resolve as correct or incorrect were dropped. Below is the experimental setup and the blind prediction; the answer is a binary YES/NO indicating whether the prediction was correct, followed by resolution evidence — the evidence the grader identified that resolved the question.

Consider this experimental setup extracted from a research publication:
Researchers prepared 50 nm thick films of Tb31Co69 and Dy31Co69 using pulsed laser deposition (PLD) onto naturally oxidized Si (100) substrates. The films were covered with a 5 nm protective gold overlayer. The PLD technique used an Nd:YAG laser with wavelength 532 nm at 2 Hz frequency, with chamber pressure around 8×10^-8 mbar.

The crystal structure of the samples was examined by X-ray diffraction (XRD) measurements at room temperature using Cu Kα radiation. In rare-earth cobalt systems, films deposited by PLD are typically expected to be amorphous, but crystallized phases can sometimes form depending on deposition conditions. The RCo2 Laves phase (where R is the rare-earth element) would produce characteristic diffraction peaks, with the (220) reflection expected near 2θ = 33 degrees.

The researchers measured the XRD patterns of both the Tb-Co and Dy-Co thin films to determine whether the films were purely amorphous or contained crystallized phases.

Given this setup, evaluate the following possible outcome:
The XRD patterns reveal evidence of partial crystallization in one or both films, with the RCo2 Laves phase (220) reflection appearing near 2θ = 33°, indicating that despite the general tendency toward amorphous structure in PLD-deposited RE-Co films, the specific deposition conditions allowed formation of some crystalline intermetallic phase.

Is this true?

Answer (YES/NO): YES